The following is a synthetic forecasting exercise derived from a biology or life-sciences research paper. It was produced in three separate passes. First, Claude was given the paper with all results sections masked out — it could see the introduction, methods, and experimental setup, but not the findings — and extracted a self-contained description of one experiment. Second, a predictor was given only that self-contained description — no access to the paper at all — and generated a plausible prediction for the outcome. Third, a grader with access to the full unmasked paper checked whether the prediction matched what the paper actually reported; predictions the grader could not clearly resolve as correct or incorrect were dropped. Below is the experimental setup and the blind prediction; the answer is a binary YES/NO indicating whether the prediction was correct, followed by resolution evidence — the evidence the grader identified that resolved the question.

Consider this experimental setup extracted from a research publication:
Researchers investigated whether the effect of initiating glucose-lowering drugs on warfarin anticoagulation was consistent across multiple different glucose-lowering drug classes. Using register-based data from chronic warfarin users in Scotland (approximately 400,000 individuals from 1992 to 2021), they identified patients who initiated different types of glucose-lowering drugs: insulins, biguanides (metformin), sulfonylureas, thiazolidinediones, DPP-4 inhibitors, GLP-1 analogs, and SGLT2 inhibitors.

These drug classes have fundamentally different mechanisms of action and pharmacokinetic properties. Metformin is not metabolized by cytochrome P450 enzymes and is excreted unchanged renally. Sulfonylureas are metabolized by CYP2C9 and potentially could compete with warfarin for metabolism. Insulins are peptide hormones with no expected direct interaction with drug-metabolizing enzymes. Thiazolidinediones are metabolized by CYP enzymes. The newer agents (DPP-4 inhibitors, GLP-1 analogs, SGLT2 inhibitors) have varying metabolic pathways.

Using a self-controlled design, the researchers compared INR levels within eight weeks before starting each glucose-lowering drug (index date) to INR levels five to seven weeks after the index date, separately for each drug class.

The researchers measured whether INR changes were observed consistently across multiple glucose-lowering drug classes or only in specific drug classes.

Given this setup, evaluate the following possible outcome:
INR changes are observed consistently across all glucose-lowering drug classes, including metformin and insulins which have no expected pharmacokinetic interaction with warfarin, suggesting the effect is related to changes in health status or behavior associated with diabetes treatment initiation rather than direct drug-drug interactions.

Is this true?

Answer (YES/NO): NO